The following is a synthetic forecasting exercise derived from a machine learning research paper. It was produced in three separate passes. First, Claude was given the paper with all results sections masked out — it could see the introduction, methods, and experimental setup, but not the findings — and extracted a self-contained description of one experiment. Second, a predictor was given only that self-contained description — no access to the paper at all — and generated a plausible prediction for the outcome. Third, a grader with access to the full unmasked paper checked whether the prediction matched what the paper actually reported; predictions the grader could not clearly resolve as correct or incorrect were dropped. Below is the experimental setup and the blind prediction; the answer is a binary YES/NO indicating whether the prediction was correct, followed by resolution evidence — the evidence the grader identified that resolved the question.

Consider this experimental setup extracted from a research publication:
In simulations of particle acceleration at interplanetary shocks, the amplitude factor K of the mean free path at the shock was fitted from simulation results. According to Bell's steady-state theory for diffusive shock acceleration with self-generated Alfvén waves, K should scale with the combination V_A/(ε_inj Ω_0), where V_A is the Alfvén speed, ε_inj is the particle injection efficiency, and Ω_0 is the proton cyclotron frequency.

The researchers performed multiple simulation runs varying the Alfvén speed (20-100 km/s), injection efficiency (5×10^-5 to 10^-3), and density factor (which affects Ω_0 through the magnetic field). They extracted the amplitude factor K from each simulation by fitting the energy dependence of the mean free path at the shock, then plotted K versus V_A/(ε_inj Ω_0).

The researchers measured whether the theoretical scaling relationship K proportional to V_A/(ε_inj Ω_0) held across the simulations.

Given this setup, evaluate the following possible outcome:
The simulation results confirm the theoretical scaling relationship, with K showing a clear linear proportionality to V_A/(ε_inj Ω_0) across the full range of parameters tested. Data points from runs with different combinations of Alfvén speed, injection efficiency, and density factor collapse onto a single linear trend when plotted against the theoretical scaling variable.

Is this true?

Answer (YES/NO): YES